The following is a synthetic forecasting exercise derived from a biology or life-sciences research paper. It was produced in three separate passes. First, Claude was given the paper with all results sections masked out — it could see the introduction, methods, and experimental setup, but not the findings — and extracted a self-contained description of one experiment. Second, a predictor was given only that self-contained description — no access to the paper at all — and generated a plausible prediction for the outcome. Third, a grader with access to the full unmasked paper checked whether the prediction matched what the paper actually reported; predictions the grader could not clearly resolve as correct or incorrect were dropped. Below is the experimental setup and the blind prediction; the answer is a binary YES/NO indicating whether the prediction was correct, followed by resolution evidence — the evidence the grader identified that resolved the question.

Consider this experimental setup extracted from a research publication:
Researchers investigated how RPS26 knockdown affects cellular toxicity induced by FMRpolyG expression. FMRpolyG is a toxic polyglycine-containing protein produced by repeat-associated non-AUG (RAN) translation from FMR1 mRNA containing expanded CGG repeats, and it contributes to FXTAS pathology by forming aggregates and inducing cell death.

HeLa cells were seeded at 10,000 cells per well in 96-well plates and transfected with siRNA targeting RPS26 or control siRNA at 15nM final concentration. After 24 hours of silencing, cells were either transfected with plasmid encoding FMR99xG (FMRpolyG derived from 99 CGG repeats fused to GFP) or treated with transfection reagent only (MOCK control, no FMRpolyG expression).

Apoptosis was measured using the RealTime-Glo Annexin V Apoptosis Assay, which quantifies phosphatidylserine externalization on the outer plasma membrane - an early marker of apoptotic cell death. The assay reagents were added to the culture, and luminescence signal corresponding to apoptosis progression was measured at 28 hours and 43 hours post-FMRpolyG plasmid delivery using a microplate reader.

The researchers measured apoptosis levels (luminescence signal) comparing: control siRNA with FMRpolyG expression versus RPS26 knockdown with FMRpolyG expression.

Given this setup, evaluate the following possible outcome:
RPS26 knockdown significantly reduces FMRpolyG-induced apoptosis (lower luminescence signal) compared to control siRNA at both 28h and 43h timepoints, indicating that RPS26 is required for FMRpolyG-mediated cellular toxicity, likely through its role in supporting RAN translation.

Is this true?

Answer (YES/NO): YES